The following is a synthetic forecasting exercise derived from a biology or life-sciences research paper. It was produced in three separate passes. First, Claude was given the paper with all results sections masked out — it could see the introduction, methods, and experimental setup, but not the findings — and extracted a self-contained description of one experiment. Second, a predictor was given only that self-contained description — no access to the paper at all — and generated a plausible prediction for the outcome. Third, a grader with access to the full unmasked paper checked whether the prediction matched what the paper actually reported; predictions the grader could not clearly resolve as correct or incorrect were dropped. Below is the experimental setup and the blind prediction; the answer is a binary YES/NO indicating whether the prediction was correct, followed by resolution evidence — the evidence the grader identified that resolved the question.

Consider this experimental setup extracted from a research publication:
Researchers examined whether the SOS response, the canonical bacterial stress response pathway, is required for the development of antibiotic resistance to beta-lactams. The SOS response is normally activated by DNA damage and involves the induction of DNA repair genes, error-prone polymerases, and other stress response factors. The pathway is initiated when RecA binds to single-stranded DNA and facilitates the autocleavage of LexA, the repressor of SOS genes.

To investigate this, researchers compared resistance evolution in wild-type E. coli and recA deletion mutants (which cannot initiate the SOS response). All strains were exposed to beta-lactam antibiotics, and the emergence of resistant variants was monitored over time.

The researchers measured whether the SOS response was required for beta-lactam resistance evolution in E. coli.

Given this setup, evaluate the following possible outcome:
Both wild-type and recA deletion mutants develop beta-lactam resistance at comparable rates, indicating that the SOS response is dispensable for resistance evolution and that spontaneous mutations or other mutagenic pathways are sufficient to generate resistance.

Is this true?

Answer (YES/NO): NO